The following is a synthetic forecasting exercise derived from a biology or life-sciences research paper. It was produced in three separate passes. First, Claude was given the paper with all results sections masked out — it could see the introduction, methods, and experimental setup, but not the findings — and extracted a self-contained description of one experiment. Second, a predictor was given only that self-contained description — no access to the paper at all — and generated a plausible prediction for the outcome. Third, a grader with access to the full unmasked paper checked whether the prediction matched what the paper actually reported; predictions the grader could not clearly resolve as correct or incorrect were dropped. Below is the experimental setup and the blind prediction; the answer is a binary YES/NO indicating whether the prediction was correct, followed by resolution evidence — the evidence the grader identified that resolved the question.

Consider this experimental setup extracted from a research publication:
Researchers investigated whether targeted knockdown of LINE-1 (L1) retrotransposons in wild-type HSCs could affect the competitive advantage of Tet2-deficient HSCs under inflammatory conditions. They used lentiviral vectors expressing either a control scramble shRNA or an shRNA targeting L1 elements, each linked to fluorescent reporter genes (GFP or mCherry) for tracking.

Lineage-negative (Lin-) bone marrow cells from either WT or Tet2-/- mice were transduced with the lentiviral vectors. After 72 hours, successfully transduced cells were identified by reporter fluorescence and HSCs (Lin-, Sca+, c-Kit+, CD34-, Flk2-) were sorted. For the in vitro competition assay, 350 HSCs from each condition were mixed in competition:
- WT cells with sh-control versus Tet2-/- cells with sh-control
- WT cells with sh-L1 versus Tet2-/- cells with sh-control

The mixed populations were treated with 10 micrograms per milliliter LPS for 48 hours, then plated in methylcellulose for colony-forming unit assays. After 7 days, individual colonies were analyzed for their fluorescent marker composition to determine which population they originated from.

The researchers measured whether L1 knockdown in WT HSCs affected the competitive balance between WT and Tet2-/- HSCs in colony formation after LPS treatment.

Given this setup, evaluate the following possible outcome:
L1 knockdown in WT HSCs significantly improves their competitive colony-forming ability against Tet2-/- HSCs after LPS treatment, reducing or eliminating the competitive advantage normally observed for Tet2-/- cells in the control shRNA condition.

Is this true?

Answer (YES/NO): YES